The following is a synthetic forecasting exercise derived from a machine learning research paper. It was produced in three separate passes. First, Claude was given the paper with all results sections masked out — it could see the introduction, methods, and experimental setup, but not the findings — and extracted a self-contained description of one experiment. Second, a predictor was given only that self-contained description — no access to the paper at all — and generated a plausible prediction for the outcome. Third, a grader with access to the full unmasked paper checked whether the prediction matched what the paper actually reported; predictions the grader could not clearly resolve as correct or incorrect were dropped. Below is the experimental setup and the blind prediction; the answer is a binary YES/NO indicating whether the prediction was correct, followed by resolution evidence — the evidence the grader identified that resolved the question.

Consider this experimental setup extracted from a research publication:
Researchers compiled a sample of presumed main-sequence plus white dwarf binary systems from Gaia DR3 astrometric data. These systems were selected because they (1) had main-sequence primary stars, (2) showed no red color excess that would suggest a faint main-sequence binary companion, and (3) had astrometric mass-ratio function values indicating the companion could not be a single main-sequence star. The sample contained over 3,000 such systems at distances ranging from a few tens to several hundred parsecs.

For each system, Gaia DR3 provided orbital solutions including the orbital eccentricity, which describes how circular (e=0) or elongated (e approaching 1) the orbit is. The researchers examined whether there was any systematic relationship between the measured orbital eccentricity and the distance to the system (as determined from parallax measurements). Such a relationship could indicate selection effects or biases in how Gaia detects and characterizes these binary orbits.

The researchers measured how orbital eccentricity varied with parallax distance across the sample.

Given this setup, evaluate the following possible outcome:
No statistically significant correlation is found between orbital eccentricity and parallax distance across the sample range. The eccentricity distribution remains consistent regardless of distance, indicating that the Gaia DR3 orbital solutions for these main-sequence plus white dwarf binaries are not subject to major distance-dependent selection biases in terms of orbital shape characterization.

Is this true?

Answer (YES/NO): NO